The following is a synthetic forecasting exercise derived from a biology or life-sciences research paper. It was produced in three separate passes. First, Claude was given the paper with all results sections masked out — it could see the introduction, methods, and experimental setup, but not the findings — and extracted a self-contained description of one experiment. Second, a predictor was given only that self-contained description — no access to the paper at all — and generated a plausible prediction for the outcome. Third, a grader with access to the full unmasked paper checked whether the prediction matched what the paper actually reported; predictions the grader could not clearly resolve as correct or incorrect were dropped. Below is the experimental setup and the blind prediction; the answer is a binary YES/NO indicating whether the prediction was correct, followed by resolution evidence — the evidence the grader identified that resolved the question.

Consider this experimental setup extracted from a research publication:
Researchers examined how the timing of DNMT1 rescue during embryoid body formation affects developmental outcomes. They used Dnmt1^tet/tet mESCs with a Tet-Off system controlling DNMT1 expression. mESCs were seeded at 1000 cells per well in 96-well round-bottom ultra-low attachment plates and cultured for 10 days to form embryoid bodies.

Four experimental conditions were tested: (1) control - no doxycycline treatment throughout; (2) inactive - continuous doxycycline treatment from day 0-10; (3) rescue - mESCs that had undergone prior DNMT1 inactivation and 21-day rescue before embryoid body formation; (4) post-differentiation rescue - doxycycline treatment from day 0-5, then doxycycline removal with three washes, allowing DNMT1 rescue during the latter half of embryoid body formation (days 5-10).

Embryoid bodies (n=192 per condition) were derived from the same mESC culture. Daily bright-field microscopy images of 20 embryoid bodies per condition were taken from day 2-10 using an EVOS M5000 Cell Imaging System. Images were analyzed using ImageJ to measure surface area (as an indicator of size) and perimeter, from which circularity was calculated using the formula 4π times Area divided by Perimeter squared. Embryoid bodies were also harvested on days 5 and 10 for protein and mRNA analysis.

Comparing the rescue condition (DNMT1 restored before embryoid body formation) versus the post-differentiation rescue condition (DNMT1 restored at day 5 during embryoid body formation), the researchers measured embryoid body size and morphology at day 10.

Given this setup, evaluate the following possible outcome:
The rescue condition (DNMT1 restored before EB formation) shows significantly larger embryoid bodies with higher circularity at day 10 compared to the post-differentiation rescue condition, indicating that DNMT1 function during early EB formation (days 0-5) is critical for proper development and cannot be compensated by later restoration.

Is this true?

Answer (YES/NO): YES